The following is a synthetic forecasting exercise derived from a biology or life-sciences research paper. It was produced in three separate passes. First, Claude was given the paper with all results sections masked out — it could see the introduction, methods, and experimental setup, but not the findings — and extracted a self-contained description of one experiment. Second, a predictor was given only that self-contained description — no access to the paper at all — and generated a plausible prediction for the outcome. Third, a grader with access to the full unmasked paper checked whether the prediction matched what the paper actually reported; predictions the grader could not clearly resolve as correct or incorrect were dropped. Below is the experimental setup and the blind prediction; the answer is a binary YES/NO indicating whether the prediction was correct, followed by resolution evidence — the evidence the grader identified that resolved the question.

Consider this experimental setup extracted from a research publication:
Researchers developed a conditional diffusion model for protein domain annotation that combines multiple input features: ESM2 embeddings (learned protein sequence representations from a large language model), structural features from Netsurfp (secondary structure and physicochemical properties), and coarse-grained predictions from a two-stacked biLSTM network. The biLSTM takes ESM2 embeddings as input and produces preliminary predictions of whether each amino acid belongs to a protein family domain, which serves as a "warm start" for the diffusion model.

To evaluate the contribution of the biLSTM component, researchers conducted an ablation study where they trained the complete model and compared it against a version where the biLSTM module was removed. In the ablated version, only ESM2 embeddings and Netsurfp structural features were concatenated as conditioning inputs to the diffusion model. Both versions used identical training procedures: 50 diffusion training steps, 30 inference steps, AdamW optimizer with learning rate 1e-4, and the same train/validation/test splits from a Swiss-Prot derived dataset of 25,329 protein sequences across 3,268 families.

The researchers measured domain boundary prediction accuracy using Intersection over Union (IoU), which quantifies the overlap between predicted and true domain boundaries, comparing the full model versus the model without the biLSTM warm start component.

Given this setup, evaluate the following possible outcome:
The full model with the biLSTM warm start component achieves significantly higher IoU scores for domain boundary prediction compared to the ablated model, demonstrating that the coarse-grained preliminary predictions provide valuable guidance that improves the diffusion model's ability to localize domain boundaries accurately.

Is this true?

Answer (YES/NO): YES